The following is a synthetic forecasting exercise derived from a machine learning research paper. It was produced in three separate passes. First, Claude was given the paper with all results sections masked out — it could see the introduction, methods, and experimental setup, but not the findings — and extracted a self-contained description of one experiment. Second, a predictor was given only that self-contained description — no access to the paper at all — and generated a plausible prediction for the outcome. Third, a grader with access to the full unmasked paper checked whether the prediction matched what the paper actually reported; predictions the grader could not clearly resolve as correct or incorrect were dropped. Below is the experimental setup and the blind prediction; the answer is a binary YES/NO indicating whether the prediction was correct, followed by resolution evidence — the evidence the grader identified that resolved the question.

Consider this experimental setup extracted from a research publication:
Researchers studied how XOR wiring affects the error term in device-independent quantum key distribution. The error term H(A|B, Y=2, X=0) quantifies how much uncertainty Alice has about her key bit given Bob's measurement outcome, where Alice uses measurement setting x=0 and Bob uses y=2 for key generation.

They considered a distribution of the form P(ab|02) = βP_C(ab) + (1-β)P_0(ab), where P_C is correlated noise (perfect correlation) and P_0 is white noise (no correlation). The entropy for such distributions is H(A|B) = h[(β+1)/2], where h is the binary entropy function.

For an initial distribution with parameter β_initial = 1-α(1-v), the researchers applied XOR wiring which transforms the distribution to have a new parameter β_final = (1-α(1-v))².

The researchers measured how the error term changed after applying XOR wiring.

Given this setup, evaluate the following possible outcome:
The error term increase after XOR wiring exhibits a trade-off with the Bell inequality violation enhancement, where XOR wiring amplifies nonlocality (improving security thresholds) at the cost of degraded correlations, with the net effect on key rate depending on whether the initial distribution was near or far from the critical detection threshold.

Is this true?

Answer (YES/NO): NO